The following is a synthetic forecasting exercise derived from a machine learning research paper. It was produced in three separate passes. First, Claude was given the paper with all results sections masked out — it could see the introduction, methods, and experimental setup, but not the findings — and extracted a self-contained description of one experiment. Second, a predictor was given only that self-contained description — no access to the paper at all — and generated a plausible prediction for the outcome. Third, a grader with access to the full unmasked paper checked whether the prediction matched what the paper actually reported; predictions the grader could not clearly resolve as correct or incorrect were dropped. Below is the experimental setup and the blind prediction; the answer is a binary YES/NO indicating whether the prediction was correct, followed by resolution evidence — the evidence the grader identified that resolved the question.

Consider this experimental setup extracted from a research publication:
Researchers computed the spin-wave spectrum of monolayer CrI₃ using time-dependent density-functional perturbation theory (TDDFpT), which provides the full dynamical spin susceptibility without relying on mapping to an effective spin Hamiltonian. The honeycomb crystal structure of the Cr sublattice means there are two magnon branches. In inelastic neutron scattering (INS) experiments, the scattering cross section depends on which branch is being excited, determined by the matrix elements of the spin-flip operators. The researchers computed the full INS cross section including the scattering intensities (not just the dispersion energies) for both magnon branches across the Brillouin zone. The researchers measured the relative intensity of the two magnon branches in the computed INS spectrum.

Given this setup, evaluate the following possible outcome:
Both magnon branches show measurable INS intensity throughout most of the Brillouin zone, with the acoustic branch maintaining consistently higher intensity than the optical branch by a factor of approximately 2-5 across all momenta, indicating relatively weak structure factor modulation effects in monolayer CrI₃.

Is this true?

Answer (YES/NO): NO